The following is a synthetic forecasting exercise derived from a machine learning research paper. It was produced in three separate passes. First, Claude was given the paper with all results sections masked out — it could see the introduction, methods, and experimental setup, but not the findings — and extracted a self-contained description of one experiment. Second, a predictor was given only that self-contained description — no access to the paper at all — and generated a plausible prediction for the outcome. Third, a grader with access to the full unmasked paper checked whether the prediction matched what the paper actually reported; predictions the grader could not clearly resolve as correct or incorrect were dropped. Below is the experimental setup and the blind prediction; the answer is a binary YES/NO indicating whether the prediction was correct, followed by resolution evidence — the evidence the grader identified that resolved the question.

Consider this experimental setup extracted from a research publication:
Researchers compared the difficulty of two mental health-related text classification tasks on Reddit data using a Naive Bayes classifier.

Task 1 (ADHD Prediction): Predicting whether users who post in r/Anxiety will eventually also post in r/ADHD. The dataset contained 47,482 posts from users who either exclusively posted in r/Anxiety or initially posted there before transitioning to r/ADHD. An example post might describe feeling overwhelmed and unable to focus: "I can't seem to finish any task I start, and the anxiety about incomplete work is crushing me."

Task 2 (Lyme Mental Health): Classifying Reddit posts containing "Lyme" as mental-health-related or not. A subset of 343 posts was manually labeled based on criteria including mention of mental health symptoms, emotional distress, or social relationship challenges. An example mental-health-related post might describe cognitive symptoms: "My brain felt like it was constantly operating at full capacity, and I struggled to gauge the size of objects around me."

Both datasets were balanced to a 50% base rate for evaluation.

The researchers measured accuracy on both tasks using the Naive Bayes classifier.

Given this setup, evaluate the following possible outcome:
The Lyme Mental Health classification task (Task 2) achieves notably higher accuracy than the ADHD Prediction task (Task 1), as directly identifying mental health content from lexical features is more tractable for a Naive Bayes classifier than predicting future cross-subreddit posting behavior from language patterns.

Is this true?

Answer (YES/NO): YES